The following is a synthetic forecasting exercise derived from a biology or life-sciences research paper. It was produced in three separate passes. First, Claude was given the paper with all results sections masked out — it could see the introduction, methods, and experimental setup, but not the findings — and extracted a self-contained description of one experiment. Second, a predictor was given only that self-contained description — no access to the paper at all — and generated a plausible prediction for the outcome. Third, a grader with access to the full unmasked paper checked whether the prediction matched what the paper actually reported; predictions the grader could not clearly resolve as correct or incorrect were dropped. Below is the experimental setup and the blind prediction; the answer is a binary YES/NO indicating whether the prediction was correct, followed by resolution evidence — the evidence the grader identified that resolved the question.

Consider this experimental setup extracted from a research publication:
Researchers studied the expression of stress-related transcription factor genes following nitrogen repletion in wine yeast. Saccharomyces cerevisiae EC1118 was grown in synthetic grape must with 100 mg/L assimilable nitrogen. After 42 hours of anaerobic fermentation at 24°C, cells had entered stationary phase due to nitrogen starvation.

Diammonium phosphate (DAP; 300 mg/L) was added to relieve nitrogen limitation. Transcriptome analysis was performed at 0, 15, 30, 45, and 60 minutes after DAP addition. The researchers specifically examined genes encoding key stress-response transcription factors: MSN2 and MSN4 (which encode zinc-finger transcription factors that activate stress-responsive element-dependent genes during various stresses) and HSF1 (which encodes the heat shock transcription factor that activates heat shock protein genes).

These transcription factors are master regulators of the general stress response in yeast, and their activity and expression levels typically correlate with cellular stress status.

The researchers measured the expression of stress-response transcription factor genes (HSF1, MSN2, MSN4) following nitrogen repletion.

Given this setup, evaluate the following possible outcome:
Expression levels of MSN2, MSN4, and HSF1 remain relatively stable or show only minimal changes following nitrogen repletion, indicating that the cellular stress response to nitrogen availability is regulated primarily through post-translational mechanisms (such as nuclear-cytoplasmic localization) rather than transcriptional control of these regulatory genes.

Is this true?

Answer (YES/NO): NO